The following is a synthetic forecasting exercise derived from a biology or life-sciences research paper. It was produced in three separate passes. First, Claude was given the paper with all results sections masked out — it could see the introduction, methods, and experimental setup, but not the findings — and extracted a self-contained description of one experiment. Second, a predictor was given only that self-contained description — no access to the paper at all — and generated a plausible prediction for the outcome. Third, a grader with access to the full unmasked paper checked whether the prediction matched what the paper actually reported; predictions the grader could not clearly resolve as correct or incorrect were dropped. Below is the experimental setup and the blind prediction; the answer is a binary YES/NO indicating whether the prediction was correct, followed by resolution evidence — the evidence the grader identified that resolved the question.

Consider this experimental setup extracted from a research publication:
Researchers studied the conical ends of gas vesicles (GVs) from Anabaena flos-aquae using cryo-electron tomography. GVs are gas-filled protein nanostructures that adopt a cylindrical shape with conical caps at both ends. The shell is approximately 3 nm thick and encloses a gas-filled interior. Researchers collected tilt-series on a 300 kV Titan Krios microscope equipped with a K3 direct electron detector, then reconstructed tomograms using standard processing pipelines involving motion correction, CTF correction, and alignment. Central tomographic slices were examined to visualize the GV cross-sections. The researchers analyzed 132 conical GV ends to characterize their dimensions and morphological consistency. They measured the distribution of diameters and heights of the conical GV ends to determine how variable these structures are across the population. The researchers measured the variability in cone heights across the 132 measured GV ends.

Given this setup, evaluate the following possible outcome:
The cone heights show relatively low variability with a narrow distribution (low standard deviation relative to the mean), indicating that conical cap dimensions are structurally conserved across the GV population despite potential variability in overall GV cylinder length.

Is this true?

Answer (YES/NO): YES